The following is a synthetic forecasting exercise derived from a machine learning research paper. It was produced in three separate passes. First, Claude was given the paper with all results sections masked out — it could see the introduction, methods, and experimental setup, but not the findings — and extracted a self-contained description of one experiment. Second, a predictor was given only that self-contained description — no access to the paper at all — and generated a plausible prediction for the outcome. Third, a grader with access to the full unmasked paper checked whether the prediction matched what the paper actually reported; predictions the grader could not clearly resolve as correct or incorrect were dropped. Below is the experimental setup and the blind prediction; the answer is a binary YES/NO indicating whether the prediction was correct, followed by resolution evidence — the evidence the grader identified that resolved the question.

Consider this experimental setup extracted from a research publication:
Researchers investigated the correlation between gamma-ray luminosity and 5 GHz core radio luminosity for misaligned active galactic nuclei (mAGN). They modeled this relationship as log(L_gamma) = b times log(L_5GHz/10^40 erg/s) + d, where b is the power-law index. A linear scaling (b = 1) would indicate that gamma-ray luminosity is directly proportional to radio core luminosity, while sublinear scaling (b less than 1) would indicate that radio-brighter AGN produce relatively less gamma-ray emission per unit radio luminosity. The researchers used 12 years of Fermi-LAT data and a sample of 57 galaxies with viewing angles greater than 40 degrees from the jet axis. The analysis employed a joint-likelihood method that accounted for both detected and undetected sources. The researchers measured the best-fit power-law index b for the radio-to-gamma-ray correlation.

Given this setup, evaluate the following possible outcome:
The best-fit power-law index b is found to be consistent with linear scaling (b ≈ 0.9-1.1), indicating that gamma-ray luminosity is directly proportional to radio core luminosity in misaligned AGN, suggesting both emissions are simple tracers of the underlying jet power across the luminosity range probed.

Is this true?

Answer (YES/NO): NO